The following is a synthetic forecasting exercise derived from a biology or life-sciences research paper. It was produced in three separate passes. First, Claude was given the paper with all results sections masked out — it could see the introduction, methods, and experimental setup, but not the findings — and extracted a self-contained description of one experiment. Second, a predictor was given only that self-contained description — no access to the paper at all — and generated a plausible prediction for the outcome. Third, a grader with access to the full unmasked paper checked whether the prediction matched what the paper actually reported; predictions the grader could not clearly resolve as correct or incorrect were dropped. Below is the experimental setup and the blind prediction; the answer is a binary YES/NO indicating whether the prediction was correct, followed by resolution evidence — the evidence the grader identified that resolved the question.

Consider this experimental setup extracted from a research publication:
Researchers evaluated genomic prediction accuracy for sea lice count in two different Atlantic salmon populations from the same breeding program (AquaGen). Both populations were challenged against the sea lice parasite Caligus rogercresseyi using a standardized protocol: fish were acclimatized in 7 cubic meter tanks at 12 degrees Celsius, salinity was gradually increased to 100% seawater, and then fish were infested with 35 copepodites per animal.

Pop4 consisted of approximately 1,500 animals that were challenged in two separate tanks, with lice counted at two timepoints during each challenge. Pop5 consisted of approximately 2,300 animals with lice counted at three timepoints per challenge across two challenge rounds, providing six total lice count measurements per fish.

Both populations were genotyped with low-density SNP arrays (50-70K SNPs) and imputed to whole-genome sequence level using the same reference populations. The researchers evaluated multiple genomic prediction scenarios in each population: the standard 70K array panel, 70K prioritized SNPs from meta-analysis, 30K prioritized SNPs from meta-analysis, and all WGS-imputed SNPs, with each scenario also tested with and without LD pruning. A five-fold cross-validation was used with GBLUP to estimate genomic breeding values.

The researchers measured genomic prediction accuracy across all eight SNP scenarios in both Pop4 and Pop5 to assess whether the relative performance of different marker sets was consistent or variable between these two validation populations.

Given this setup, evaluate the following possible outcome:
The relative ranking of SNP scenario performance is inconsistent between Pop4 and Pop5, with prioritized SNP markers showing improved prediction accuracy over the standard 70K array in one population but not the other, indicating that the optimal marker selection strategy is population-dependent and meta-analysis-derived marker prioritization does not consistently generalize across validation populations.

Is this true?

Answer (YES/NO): NO